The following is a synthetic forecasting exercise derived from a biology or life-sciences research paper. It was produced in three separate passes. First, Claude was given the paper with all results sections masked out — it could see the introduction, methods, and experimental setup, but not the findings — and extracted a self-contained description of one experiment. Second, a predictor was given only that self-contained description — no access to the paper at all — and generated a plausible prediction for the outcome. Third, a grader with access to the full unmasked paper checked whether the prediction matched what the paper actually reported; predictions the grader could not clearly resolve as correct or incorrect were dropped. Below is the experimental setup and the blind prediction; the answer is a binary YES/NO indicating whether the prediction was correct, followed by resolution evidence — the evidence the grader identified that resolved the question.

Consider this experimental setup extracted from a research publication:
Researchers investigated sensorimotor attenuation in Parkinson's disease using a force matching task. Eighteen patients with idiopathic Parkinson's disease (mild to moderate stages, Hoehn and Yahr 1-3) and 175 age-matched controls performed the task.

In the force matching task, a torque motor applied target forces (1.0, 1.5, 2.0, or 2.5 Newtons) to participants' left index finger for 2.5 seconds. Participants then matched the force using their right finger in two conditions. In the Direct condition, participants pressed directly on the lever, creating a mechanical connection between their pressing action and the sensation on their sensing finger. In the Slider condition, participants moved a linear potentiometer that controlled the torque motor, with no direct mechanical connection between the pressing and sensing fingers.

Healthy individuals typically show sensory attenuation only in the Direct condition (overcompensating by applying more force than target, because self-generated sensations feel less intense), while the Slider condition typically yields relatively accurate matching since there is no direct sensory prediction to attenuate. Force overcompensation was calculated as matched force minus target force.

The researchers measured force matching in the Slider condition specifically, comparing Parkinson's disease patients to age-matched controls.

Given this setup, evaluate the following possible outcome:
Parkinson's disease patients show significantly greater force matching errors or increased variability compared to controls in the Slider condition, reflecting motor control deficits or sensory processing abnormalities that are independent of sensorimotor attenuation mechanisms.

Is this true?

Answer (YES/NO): YES